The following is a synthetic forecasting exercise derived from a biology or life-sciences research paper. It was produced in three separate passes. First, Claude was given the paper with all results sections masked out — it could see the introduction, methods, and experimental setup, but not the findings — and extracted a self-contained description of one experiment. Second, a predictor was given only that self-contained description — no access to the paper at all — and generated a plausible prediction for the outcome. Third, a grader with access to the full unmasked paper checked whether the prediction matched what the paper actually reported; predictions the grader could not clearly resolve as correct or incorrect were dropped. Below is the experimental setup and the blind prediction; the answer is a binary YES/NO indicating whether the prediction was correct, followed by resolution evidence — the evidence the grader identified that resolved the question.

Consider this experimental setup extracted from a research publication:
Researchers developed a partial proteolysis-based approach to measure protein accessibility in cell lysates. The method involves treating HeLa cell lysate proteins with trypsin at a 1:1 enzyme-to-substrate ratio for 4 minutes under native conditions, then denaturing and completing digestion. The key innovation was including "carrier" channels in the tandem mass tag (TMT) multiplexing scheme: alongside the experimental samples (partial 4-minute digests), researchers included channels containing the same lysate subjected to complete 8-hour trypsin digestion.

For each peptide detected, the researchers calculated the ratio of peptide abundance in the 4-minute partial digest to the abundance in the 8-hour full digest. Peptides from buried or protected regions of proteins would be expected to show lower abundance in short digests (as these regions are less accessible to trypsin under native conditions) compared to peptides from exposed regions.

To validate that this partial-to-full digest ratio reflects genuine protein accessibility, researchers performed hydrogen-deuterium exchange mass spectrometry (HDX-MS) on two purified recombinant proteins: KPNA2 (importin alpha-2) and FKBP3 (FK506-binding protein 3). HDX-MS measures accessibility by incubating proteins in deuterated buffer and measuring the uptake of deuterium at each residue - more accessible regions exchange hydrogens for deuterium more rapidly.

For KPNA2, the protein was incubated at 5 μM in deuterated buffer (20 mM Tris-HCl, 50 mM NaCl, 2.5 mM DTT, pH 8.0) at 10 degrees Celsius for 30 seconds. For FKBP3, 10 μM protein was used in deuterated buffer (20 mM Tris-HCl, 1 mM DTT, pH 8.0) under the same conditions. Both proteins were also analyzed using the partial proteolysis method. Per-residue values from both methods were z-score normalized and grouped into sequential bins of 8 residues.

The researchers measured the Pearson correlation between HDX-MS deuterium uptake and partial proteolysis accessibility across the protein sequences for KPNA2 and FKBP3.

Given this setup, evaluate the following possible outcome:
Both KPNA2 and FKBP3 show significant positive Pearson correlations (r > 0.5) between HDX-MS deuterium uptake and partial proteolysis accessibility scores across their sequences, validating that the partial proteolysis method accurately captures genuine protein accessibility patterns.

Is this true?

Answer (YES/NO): NO